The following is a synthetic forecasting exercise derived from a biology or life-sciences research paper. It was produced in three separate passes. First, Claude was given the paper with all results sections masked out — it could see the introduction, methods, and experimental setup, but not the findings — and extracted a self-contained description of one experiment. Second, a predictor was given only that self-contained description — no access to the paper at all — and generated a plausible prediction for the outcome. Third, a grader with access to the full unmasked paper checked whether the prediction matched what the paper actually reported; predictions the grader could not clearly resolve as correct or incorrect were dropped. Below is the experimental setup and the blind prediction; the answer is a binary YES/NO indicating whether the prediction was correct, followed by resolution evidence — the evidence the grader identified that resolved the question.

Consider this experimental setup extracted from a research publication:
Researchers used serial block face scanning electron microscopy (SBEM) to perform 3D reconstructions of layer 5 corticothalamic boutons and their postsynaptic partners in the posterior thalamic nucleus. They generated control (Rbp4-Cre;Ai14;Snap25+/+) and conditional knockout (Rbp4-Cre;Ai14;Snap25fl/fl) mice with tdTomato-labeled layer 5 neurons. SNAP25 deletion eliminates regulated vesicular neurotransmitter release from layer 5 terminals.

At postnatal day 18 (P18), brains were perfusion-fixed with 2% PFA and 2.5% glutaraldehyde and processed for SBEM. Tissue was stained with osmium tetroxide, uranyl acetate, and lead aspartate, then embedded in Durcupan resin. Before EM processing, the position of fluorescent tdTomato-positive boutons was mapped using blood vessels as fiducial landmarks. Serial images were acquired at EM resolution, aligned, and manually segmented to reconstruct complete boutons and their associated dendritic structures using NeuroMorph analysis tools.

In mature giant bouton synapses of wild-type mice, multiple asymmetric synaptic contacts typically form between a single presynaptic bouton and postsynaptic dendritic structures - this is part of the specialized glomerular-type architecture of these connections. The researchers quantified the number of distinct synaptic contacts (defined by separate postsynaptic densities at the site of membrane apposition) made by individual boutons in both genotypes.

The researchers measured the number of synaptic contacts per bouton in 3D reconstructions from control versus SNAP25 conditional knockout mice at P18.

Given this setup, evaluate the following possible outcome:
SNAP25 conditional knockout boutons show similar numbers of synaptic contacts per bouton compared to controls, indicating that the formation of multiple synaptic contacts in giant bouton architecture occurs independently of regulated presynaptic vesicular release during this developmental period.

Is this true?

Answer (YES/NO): NO